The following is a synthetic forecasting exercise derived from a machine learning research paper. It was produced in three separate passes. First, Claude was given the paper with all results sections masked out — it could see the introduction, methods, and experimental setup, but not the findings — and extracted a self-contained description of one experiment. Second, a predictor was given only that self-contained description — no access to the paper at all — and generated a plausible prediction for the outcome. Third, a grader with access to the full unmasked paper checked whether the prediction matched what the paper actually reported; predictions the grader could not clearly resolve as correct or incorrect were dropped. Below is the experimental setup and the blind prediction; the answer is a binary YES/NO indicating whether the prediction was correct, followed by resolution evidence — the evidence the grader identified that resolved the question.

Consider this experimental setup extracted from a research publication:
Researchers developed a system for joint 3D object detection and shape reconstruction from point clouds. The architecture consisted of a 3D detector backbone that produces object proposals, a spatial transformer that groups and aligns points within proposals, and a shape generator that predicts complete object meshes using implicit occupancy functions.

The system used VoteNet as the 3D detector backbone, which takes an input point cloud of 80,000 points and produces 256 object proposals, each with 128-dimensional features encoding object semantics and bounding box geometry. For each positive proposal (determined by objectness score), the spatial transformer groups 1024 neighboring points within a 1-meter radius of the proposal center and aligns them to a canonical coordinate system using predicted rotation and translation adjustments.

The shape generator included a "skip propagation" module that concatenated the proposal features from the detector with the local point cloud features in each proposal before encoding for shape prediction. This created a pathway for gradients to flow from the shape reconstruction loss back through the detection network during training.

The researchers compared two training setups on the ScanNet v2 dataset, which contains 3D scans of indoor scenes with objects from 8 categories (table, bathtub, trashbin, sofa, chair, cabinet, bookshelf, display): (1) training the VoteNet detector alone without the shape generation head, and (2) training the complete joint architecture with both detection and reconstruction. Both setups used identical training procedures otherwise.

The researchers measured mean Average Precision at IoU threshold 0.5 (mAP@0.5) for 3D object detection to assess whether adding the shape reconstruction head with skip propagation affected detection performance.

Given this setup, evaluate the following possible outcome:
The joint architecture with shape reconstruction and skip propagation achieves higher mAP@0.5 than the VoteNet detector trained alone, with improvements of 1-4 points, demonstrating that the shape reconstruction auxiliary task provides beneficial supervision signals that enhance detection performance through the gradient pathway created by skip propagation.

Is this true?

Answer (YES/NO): YES